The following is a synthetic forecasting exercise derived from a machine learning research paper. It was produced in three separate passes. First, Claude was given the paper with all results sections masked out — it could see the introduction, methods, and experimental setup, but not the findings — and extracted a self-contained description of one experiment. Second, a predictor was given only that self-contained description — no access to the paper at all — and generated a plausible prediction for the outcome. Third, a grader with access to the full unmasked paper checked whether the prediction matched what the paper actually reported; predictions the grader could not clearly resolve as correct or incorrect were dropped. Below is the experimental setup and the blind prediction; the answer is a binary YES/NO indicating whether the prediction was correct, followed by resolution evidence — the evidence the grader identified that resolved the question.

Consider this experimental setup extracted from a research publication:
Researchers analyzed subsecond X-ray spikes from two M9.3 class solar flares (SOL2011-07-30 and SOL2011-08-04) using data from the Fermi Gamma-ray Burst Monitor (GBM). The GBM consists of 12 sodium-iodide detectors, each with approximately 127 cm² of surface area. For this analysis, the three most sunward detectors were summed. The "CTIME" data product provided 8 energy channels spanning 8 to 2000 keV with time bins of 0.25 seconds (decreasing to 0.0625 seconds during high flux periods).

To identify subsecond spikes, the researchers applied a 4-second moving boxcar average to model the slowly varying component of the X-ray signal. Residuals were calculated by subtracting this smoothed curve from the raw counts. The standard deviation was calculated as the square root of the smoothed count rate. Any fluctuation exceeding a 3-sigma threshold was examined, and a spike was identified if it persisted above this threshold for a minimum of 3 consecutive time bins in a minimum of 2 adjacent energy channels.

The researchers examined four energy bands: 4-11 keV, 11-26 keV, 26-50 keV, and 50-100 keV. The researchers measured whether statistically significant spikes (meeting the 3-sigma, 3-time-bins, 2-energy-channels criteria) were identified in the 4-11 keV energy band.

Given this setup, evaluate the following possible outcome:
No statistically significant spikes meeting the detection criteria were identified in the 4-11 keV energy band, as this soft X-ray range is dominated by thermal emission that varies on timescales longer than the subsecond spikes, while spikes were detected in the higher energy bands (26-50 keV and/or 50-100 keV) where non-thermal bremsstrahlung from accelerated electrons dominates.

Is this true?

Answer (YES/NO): YES